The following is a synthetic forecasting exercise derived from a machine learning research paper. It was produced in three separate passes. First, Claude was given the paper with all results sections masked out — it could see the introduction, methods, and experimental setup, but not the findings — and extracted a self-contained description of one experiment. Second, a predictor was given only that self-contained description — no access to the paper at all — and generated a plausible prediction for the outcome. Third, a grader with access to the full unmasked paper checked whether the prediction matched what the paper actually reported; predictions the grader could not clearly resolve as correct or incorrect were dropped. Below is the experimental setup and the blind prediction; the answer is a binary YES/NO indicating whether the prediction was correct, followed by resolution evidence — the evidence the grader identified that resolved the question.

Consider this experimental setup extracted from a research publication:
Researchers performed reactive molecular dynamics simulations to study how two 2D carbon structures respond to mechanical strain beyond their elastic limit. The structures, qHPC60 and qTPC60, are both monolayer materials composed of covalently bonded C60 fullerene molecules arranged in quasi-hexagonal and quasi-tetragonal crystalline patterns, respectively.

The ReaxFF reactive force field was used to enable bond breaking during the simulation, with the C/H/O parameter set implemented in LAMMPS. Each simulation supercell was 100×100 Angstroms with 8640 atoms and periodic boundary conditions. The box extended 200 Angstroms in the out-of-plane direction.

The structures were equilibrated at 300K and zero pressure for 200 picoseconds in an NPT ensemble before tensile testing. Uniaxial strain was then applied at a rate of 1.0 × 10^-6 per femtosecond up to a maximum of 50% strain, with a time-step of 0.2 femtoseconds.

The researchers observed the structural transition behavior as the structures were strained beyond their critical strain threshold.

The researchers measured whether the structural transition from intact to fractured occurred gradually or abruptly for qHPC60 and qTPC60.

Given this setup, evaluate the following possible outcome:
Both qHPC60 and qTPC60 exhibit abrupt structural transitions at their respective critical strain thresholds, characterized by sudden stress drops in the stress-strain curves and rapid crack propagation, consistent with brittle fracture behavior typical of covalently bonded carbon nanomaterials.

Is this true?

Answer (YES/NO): YES